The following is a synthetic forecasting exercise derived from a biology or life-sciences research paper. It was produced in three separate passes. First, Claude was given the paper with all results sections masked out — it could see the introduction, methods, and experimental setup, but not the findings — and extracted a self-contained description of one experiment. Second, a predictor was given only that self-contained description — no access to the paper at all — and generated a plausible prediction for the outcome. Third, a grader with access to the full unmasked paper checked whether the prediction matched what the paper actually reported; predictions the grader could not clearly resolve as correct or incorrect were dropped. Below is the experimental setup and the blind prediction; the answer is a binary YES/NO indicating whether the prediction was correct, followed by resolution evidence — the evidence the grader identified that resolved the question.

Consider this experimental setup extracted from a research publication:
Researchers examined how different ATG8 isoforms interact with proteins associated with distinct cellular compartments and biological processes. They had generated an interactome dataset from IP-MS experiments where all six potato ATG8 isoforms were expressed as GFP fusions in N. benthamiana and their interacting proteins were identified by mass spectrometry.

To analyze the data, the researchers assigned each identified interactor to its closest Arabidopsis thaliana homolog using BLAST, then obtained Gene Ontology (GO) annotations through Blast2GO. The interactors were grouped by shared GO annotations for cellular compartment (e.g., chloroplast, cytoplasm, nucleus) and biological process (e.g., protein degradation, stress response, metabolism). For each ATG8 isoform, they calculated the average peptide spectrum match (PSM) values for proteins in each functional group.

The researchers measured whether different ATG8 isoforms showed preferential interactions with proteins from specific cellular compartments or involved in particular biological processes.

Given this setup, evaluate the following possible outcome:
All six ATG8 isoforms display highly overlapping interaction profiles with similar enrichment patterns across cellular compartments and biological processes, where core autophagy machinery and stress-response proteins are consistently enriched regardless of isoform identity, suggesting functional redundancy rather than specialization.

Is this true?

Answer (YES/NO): NO